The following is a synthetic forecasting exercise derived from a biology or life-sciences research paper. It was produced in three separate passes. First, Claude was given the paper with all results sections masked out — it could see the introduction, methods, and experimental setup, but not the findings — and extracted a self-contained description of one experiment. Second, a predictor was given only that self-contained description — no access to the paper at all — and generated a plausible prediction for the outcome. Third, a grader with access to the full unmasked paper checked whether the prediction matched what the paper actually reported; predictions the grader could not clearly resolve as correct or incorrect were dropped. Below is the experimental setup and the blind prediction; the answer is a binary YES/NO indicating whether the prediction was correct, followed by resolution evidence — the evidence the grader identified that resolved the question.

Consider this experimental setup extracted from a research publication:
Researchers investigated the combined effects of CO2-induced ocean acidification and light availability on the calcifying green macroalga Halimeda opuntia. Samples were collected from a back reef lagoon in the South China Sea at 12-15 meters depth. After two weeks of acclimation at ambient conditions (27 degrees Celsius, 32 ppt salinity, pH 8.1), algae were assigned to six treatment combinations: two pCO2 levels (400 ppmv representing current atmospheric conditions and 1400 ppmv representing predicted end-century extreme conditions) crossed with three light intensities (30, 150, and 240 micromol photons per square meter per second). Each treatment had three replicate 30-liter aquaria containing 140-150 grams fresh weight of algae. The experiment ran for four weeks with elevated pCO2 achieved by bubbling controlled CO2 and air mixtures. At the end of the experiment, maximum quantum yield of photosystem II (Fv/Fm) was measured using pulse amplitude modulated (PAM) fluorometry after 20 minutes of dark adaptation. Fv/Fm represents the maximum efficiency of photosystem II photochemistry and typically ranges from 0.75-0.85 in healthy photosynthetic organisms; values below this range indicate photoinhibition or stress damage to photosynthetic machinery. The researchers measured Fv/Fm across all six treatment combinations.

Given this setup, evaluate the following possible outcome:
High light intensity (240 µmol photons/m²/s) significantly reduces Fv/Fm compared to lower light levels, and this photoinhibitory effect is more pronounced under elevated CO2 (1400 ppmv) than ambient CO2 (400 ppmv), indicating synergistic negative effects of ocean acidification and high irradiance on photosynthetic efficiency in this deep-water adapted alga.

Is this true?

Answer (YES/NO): NO